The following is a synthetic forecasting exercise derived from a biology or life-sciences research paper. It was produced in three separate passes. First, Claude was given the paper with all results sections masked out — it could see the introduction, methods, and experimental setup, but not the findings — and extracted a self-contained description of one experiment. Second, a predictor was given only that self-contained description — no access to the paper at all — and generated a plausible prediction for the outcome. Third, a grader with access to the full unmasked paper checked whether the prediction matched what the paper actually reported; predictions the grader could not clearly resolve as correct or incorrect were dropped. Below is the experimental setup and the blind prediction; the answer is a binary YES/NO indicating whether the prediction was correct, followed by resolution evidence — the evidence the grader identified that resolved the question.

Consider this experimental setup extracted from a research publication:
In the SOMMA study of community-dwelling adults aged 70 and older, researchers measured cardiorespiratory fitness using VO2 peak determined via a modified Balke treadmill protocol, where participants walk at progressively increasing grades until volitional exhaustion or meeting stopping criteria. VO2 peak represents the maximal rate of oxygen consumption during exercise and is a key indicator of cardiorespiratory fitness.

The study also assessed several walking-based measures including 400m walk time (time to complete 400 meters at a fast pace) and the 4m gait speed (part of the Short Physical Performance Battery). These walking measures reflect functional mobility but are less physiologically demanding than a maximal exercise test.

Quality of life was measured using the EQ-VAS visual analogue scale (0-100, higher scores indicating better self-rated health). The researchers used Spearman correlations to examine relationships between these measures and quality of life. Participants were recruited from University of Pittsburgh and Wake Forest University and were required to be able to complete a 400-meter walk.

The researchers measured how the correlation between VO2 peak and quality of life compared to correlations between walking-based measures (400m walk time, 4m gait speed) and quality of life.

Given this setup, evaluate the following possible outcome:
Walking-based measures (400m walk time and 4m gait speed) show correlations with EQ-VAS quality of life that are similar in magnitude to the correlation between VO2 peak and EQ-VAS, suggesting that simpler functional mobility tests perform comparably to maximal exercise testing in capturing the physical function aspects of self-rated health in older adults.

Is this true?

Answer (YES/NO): YES